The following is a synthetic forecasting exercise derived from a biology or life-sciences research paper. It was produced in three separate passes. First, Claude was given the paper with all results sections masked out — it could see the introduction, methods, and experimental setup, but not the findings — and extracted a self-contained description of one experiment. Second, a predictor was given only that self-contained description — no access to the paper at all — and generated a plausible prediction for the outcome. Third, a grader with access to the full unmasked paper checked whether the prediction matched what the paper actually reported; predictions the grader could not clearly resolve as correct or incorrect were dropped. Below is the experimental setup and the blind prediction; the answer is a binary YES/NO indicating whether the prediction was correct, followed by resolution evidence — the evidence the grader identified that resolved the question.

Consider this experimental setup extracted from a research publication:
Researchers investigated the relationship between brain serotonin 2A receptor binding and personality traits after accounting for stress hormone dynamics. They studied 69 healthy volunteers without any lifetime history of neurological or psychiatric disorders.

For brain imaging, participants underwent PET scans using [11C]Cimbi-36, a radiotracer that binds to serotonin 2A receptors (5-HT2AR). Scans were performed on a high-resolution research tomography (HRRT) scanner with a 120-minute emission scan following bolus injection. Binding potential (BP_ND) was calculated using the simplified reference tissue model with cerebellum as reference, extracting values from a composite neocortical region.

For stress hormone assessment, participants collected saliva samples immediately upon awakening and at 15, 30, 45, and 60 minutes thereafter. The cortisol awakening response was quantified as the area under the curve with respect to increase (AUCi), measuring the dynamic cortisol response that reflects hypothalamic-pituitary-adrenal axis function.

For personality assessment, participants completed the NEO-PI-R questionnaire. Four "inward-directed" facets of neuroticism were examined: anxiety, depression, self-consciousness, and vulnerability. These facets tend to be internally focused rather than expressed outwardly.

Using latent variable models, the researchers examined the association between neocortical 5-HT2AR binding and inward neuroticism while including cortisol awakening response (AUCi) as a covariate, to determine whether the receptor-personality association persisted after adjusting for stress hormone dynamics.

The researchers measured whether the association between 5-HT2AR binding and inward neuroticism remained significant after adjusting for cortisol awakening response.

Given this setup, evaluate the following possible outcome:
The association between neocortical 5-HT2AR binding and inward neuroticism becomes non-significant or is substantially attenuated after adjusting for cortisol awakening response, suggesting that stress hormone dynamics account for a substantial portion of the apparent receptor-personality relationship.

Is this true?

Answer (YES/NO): NO